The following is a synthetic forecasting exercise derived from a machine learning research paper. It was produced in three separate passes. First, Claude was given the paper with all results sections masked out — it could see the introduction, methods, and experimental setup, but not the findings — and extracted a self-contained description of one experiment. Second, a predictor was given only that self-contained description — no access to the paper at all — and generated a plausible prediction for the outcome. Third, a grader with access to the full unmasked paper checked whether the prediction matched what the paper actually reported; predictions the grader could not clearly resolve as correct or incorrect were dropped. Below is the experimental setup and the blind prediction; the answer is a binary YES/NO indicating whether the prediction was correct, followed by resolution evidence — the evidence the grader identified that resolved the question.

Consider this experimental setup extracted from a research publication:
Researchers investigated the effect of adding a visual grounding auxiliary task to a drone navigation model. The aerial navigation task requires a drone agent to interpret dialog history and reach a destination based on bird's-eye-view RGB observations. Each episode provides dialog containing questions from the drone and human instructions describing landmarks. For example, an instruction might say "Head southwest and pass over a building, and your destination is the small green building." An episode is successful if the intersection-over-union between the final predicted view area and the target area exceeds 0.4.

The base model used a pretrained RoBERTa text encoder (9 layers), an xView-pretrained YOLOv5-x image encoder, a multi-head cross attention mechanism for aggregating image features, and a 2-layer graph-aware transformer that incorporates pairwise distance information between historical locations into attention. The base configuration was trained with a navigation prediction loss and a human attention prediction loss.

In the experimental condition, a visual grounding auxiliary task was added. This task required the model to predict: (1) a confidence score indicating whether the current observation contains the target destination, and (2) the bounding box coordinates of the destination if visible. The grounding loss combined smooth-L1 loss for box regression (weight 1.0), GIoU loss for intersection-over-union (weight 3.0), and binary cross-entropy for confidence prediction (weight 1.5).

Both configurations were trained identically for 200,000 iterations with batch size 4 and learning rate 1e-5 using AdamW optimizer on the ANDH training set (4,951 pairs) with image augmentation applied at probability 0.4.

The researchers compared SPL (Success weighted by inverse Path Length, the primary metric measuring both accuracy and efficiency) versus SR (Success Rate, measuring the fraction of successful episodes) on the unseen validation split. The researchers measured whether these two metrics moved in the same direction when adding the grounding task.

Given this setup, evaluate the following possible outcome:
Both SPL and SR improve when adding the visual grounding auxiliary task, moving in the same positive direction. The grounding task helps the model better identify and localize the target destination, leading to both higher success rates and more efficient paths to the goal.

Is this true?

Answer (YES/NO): NO